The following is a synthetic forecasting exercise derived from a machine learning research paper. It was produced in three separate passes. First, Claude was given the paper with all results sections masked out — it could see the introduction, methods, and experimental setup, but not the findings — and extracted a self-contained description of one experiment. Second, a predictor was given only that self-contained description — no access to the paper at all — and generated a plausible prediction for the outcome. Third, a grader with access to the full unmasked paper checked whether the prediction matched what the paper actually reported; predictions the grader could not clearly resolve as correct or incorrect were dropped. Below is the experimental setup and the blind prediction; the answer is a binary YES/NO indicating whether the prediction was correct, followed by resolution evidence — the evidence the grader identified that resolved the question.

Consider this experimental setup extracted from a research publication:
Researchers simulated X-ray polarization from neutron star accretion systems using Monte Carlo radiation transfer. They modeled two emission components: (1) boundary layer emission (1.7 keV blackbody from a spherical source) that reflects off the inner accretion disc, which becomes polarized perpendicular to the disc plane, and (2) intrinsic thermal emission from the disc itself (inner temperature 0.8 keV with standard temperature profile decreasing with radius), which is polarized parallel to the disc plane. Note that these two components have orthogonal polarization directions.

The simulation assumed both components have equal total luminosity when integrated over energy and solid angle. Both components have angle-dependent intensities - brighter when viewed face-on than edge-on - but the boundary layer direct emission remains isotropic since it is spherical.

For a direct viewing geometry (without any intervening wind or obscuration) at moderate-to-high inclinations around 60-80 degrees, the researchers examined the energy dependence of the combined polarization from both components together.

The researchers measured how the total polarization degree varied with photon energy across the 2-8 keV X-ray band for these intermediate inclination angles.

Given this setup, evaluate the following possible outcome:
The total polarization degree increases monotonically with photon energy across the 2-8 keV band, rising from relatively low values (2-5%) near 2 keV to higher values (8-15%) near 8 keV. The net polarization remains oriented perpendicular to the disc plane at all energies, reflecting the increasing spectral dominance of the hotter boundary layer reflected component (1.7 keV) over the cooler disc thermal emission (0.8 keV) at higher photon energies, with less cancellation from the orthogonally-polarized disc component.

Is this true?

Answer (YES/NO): NO